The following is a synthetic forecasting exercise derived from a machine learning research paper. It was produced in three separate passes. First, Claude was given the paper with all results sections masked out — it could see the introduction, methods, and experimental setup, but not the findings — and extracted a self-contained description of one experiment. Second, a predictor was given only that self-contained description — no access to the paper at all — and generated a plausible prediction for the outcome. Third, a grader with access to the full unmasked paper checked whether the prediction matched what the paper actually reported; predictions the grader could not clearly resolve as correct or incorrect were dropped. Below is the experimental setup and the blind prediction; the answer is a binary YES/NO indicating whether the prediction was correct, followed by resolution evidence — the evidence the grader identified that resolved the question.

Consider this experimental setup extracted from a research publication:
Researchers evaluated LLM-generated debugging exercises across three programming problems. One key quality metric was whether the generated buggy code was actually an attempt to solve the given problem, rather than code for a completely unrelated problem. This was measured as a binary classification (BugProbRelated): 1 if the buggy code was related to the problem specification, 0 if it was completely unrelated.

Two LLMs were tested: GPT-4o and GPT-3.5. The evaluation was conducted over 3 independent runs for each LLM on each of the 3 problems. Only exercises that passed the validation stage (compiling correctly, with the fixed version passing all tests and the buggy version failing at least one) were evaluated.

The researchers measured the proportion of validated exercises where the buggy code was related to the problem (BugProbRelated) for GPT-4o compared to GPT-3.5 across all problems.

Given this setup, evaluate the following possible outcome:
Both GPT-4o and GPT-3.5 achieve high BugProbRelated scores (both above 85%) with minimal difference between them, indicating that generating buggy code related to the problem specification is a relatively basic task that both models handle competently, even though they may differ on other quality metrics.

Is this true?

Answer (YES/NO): YES